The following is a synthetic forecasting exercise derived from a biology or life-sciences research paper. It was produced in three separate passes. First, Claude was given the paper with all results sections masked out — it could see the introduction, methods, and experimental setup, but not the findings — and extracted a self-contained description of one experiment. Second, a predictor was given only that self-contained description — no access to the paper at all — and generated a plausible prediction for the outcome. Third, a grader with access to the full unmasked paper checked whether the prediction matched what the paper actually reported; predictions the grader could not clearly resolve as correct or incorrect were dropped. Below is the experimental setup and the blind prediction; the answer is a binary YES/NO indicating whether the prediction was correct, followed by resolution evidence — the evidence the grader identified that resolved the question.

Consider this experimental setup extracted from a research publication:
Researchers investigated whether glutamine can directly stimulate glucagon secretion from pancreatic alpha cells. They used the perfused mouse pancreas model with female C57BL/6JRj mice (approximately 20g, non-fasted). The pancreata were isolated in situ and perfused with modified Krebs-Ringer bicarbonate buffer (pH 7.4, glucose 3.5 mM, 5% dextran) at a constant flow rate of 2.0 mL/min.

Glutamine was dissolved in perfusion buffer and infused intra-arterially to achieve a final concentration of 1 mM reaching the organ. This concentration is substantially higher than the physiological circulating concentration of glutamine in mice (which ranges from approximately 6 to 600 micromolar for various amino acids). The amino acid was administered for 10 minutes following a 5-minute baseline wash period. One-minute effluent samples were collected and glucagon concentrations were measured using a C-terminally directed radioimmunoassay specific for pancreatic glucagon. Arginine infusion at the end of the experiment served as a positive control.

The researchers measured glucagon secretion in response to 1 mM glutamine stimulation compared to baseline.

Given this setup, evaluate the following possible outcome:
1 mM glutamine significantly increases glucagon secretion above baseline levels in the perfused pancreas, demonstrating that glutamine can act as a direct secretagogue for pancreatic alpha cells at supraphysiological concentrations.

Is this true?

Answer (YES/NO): NO